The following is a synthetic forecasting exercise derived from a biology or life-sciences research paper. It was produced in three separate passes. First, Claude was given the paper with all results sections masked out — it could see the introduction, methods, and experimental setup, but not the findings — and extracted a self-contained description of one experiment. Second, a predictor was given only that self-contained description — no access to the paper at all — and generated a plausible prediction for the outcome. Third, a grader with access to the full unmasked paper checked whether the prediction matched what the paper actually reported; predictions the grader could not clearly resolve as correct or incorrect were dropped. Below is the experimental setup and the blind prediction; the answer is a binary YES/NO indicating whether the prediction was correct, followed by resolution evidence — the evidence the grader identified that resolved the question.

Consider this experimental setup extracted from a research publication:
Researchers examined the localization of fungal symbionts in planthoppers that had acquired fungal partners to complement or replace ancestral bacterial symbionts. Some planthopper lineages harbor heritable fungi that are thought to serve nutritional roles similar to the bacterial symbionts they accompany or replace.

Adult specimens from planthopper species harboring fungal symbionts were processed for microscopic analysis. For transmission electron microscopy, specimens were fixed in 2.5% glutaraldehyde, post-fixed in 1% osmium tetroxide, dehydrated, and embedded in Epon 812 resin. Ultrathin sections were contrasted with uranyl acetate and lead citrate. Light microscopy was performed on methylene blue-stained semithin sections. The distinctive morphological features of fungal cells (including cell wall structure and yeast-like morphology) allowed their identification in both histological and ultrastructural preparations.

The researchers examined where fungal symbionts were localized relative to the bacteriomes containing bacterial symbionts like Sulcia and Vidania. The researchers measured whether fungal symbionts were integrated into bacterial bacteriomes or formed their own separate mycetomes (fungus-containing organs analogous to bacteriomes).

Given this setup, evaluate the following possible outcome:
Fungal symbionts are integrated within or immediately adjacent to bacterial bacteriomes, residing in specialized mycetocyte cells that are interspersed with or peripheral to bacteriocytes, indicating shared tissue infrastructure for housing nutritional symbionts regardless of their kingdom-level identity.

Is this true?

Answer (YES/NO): NO